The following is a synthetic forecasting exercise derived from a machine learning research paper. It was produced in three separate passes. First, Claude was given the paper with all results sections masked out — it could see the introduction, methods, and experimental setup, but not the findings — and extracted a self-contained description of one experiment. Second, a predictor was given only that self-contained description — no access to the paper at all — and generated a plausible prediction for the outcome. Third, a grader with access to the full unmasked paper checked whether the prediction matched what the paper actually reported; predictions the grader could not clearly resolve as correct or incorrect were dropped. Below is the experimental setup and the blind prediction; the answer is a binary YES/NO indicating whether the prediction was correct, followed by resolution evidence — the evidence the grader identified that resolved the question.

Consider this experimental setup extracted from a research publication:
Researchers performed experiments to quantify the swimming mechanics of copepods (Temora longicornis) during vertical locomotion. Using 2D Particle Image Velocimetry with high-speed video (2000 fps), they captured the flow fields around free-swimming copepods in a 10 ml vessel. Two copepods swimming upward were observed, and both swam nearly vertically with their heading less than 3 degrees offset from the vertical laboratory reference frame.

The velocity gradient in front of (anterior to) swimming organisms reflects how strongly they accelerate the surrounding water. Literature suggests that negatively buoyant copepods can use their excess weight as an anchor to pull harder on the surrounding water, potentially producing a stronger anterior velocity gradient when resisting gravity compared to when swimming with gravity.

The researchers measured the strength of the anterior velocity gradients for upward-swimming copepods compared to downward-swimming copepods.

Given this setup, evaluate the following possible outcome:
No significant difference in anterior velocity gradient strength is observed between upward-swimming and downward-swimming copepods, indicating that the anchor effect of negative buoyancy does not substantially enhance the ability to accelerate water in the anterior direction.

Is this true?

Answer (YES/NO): NO